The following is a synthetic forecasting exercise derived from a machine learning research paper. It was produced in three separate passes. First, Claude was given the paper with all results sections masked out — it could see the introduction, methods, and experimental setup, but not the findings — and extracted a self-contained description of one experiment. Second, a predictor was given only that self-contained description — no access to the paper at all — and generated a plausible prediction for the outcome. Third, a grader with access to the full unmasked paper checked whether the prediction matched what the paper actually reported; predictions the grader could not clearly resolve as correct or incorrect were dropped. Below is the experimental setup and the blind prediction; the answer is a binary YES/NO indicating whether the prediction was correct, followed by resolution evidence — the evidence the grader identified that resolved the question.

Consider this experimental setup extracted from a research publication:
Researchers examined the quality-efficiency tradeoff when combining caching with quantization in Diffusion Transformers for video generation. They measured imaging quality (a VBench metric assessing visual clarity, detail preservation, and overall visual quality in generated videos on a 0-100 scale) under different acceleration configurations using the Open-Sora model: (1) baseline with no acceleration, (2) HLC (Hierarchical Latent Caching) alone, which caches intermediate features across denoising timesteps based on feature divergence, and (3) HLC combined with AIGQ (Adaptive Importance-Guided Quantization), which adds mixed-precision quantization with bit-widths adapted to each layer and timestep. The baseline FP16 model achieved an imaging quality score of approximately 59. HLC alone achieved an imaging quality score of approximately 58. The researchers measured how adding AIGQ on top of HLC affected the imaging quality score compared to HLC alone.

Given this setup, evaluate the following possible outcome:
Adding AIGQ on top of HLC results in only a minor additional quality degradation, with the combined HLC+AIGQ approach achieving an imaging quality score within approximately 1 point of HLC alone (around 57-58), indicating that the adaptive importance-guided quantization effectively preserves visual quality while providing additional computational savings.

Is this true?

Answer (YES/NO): NO